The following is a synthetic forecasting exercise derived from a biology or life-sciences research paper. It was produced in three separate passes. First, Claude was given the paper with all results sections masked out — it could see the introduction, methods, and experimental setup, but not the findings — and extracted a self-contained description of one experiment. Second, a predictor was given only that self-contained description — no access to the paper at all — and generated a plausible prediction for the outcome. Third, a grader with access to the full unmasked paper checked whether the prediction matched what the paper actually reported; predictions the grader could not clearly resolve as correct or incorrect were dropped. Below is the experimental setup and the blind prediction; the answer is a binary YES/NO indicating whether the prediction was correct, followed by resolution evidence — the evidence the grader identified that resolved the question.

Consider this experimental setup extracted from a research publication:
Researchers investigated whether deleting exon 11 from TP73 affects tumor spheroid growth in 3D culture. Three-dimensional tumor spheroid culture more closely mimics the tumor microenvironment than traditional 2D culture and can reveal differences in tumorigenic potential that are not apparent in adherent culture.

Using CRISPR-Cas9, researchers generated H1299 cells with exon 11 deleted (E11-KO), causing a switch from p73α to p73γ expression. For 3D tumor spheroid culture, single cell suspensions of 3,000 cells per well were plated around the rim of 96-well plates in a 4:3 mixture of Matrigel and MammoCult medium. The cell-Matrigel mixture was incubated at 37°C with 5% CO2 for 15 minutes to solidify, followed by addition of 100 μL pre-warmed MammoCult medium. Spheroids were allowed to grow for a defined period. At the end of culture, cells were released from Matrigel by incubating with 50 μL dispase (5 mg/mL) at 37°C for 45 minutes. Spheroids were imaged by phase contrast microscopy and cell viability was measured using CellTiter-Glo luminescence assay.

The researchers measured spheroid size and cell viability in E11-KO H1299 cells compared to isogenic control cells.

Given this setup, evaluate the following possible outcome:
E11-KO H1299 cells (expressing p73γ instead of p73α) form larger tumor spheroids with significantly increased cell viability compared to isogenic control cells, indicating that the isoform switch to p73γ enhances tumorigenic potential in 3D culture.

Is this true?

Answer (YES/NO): YES